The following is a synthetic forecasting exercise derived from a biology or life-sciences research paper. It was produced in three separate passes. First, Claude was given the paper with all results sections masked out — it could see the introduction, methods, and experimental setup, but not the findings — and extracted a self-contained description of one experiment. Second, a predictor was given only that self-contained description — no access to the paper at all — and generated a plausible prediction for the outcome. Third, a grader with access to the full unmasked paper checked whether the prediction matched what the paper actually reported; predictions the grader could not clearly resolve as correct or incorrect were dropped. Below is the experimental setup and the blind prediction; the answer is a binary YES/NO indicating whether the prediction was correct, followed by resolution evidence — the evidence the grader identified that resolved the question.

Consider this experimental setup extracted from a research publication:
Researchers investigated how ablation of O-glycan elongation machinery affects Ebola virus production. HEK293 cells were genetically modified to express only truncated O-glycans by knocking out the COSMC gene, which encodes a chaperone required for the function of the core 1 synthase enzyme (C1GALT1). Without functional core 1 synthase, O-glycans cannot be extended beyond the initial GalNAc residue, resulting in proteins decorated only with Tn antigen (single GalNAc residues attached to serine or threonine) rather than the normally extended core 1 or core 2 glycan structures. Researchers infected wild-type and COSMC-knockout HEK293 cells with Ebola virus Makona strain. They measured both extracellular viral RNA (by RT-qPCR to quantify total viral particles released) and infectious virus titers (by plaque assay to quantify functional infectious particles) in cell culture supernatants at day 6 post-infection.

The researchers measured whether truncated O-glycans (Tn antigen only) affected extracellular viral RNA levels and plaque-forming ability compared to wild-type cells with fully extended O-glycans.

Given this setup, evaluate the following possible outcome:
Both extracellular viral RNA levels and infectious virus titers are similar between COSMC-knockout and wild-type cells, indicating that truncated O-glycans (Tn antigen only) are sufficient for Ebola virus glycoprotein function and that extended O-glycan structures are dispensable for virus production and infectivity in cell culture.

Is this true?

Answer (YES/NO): NO